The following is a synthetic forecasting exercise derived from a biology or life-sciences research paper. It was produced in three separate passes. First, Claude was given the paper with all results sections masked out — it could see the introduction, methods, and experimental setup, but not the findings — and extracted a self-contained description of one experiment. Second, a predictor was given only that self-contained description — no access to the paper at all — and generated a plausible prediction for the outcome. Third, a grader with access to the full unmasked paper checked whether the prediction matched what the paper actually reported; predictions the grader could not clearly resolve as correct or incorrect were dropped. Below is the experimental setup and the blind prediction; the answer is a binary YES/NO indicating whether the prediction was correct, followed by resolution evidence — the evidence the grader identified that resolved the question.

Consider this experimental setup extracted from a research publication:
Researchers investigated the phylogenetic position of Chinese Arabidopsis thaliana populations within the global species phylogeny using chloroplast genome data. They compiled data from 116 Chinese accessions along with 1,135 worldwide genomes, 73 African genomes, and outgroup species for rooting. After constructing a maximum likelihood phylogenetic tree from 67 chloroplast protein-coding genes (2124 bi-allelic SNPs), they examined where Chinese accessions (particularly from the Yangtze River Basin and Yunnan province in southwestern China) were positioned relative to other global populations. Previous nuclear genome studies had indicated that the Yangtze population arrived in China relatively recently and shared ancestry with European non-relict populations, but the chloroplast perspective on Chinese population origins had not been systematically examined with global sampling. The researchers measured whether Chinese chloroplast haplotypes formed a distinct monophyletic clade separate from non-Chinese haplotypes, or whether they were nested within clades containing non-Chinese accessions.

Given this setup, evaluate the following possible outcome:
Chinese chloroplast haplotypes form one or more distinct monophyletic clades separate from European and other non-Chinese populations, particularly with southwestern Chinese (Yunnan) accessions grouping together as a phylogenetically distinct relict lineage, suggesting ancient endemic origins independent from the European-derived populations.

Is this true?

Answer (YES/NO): NO